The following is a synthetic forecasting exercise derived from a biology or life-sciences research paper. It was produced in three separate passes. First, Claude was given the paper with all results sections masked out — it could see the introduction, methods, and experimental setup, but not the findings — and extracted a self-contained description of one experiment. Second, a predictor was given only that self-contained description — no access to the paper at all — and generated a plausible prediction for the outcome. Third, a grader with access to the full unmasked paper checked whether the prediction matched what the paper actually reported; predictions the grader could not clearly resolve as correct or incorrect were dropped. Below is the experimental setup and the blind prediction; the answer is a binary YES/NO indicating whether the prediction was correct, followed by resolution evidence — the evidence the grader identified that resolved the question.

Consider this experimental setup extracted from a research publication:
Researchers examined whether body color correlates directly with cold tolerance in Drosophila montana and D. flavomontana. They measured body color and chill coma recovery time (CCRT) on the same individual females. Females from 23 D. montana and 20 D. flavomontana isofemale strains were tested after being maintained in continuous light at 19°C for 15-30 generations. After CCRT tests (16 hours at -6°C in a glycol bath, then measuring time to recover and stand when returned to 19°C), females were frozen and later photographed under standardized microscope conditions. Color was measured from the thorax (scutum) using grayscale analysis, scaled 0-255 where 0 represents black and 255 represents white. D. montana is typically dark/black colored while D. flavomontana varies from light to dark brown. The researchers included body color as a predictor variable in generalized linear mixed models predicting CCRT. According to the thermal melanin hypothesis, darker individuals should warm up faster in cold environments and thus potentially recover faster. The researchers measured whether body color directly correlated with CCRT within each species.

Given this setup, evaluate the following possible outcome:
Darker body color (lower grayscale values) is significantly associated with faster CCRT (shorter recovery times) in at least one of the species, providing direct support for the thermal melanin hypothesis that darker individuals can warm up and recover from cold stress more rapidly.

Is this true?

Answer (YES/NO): NO